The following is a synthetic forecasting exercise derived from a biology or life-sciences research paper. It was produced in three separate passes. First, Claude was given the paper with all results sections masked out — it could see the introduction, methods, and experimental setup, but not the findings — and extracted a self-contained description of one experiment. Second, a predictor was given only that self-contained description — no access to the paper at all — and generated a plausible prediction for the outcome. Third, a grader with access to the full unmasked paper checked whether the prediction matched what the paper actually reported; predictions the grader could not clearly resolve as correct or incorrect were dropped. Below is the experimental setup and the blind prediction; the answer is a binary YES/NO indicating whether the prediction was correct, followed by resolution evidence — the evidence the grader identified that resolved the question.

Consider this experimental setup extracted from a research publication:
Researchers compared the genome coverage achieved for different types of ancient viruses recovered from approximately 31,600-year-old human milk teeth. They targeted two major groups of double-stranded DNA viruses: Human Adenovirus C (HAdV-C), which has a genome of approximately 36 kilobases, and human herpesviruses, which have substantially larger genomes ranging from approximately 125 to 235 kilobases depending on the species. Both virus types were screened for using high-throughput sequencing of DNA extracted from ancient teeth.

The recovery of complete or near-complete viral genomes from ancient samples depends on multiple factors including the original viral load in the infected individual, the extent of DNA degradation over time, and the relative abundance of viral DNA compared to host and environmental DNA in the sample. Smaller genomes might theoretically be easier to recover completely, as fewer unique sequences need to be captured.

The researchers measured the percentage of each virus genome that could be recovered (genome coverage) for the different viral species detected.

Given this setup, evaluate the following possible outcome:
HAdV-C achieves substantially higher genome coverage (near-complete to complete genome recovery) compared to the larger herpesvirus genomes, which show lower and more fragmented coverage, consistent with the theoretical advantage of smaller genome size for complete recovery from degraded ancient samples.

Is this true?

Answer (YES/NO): YES